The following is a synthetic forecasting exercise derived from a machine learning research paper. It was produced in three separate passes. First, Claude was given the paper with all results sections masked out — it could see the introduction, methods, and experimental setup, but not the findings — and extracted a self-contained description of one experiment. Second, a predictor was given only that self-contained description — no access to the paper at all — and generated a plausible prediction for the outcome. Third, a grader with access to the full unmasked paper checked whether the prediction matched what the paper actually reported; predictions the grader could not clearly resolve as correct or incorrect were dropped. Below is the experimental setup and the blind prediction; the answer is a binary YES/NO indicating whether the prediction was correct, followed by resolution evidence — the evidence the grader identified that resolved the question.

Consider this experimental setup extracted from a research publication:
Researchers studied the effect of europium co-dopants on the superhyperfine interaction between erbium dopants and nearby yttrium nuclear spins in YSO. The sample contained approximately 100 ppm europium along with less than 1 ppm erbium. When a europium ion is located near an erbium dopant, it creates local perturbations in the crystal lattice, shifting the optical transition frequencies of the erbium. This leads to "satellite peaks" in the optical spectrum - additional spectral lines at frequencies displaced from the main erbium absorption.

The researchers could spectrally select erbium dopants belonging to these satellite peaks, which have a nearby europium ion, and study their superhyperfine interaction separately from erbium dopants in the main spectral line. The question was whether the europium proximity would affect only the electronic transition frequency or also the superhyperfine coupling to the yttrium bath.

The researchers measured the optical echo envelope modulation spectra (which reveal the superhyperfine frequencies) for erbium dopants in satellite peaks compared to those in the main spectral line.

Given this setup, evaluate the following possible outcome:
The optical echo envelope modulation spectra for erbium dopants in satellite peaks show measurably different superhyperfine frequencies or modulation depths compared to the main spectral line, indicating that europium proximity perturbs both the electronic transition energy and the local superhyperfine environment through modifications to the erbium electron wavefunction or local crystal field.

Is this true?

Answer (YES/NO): YES